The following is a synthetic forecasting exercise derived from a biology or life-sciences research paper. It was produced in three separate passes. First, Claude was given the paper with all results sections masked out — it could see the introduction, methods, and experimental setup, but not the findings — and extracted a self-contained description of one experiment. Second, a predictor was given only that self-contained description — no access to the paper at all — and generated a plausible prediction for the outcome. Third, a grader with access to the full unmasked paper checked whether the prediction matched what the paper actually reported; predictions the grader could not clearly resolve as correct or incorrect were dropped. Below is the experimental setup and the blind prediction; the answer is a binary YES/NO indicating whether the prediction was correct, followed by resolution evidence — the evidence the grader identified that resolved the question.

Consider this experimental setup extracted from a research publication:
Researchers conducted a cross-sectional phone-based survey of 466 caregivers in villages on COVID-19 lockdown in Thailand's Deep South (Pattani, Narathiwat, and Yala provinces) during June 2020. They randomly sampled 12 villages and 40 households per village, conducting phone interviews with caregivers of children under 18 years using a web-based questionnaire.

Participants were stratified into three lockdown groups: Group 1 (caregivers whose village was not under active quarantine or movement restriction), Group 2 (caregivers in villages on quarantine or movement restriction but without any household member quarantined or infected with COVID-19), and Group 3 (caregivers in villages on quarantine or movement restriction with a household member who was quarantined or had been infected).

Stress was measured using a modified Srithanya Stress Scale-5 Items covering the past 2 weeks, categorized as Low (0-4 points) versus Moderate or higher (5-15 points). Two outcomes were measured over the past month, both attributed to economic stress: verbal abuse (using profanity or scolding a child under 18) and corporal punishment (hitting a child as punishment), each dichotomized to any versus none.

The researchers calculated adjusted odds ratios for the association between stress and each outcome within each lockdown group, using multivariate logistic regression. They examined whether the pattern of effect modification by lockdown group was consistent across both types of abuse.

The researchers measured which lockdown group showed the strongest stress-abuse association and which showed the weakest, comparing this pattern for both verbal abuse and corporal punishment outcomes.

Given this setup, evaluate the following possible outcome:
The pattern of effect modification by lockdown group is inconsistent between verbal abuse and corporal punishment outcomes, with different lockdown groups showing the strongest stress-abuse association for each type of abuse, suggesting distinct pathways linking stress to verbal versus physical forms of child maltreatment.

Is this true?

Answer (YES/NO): NO